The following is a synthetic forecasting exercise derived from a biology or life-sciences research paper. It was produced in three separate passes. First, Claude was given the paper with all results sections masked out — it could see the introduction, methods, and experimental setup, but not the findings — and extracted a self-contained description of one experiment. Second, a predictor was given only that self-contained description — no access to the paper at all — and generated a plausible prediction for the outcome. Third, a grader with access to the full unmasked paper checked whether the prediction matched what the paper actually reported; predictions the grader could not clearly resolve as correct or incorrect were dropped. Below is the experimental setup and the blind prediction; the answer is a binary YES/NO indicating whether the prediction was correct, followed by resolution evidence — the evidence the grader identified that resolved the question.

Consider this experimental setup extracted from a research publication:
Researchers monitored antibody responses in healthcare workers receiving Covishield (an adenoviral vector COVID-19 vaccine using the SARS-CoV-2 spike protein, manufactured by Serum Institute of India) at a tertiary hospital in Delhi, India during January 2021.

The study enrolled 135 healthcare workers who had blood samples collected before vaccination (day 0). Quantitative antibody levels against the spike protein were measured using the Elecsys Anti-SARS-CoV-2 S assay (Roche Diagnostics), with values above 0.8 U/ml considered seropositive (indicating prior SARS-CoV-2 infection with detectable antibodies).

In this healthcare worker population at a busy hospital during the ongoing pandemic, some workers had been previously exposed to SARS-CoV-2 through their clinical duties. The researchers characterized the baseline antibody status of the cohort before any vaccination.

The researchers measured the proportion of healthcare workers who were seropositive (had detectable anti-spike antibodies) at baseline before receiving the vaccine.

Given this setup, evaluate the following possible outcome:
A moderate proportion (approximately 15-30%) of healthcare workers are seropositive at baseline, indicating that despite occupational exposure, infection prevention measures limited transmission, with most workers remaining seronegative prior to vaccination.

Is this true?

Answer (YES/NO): NO